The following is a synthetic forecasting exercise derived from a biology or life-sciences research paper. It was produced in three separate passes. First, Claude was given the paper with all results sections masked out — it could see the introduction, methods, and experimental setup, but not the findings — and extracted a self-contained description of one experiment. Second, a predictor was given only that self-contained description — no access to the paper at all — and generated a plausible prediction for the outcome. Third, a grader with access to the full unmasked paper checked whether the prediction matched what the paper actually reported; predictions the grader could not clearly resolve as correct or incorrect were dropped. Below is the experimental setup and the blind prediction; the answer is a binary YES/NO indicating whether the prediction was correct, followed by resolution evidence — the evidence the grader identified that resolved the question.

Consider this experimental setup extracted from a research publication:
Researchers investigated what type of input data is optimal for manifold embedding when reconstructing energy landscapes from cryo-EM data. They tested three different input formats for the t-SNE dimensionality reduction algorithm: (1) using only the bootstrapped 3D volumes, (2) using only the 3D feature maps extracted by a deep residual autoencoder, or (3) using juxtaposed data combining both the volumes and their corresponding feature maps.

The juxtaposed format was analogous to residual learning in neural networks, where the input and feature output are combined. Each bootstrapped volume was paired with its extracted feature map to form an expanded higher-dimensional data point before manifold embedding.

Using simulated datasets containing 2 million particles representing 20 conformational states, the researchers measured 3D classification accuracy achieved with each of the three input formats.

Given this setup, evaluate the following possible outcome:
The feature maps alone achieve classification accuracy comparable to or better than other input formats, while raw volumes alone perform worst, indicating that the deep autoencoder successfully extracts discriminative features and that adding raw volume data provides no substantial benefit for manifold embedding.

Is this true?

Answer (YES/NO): NO